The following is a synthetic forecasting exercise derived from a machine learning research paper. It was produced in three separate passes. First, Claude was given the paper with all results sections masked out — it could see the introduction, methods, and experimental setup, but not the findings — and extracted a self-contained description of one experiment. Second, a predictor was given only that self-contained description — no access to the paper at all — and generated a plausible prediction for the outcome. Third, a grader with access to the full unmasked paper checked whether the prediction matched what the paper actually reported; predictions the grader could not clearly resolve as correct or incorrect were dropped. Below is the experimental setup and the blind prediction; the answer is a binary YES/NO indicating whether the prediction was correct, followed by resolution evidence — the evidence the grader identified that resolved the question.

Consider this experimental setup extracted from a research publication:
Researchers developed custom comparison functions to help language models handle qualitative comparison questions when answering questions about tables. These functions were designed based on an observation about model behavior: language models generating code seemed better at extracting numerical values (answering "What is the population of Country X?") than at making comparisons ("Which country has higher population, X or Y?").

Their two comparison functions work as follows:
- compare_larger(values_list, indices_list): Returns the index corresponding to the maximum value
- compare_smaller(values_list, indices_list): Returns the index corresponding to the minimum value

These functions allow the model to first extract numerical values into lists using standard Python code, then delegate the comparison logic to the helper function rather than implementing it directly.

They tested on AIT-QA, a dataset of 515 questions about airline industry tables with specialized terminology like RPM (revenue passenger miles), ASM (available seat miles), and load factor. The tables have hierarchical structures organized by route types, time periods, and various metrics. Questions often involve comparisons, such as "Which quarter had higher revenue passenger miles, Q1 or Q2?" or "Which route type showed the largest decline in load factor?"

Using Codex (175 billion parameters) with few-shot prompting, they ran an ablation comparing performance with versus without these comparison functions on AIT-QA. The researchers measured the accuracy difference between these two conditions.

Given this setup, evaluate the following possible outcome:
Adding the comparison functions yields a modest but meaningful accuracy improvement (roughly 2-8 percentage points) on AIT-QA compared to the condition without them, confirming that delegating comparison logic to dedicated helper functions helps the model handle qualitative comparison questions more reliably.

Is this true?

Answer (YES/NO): NO